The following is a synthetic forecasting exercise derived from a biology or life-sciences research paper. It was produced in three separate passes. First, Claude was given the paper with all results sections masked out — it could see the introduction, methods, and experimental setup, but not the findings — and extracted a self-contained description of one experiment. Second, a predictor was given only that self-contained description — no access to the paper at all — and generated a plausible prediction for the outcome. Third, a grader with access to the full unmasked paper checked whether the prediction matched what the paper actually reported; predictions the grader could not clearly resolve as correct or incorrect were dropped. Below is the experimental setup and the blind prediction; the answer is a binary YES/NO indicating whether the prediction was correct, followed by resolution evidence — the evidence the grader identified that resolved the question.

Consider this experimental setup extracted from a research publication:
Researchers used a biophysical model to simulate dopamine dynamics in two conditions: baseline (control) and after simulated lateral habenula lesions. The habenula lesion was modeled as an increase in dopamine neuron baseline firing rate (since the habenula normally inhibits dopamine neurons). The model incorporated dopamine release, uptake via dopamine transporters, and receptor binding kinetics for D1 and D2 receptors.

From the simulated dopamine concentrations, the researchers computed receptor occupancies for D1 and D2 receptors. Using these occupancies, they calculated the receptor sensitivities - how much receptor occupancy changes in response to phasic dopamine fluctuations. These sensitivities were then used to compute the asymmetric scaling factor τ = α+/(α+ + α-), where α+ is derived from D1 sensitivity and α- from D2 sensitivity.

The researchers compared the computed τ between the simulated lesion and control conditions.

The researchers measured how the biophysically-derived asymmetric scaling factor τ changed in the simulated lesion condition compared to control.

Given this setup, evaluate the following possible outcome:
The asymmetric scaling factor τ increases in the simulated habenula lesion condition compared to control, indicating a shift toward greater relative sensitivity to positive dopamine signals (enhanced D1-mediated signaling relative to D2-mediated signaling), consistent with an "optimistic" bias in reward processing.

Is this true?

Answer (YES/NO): NO